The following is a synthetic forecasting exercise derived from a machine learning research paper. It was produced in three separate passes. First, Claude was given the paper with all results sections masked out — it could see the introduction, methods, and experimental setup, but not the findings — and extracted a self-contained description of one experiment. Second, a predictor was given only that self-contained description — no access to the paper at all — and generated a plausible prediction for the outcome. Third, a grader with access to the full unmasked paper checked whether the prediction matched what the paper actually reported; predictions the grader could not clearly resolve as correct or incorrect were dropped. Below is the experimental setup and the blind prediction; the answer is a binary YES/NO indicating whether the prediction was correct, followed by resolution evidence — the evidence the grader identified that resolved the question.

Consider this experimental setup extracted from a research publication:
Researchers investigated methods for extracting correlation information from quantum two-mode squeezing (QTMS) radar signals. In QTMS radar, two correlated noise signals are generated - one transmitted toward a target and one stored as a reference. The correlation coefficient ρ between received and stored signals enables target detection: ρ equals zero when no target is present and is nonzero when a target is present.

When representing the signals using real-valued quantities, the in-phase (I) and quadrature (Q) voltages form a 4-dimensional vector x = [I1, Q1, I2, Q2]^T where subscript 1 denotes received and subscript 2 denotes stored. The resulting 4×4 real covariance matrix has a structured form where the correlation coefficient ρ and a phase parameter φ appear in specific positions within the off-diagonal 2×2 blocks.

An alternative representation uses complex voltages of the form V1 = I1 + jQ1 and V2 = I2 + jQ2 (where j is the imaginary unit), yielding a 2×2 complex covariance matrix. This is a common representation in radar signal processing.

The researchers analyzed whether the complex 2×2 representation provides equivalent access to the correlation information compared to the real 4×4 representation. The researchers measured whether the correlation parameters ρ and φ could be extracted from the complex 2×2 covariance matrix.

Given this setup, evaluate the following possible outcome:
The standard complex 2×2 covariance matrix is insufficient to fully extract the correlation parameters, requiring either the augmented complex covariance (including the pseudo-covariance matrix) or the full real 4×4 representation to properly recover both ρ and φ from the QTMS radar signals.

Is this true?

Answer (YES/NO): YES